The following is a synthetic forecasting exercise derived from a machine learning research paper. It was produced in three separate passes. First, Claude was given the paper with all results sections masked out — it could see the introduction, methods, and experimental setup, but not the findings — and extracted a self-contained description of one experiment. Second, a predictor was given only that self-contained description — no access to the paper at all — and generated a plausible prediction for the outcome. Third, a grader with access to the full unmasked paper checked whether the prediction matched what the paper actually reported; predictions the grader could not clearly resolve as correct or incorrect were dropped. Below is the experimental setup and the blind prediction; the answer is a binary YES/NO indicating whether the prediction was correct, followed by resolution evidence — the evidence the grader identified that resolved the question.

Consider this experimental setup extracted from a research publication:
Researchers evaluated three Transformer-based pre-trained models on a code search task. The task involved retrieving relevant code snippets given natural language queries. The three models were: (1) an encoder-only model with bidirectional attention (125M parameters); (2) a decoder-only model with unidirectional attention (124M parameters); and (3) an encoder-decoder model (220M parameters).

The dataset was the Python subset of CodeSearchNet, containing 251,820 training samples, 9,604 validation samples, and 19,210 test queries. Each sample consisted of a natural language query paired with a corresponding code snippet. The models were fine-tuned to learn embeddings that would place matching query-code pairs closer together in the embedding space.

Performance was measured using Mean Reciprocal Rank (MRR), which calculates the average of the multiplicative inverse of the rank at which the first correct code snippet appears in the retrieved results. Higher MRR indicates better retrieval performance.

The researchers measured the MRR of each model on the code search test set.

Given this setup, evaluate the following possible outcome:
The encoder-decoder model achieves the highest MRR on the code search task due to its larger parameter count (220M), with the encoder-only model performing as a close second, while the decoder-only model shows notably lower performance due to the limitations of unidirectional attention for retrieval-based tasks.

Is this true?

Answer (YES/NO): NO